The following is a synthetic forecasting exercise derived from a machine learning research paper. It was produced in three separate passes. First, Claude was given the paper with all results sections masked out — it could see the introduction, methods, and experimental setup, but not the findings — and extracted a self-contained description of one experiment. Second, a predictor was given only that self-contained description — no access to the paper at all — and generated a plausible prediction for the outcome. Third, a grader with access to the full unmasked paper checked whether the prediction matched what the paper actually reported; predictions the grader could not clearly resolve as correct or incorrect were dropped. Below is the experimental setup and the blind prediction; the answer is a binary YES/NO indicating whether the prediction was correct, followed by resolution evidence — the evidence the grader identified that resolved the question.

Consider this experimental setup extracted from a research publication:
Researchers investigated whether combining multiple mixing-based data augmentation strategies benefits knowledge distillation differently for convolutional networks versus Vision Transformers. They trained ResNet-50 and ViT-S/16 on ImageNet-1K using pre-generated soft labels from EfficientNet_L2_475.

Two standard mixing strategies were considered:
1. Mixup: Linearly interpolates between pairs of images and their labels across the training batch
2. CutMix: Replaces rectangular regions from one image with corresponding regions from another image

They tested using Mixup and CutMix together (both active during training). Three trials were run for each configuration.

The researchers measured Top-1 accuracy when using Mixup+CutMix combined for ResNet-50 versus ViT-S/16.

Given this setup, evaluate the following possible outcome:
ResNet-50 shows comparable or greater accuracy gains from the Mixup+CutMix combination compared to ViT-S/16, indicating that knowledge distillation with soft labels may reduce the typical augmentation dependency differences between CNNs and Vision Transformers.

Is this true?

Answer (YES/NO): YES